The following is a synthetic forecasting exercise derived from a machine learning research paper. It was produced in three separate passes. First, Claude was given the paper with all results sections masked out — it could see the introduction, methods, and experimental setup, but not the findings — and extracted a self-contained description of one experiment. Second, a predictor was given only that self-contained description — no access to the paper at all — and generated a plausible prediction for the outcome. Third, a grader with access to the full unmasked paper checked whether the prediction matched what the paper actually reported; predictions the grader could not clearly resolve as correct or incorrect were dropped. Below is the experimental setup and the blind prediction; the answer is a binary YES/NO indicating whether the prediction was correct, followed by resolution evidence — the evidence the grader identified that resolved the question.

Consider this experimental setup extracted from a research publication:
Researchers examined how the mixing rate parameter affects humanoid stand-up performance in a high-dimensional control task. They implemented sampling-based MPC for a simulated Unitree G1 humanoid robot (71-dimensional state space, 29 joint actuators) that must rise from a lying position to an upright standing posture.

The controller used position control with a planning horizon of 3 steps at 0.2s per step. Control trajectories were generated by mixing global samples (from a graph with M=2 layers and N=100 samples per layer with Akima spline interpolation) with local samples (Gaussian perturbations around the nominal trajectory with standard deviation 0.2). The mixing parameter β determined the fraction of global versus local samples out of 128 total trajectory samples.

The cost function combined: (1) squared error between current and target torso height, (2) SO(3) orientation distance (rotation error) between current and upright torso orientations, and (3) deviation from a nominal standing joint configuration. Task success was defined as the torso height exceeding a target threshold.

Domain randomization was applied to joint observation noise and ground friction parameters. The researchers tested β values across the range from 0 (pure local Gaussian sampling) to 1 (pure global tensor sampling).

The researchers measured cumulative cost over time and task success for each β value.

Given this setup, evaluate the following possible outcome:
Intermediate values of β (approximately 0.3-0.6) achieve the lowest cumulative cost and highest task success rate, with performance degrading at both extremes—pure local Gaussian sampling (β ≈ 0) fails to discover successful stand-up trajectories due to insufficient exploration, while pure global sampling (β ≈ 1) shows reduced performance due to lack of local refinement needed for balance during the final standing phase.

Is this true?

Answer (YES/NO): NO